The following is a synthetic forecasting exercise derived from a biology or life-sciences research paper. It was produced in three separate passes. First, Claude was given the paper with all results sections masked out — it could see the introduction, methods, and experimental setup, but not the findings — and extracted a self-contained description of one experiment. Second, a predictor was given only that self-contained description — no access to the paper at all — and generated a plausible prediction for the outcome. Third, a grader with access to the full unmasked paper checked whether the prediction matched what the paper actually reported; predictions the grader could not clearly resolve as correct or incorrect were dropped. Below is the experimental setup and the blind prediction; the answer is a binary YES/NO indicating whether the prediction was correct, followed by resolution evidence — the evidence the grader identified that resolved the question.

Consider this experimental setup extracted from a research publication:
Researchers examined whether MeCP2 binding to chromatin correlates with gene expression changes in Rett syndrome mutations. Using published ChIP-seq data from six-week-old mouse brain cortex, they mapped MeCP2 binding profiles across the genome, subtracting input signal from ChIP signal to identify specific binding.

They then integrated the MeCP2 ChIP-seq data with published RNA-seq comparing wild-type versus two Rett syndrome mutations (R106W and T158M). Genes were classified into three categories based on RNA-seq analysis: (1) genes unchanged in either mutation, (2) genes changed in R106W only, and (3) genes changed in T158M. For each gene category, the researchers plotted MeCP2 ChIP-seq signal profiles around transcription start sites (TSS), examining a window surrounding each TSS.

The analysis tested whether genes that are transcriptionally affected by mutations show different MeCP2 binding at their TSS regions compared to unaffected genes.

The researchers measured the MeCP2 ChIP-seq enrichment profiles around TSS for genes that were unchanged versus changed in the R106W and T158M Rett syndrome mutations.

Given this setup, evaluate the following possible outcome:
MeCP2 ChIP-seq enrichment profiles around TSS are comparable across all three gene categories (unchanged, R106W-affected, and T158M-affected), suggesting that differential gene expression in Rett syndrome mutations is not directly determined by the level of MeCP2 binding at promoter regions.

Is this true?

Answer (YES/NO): YES